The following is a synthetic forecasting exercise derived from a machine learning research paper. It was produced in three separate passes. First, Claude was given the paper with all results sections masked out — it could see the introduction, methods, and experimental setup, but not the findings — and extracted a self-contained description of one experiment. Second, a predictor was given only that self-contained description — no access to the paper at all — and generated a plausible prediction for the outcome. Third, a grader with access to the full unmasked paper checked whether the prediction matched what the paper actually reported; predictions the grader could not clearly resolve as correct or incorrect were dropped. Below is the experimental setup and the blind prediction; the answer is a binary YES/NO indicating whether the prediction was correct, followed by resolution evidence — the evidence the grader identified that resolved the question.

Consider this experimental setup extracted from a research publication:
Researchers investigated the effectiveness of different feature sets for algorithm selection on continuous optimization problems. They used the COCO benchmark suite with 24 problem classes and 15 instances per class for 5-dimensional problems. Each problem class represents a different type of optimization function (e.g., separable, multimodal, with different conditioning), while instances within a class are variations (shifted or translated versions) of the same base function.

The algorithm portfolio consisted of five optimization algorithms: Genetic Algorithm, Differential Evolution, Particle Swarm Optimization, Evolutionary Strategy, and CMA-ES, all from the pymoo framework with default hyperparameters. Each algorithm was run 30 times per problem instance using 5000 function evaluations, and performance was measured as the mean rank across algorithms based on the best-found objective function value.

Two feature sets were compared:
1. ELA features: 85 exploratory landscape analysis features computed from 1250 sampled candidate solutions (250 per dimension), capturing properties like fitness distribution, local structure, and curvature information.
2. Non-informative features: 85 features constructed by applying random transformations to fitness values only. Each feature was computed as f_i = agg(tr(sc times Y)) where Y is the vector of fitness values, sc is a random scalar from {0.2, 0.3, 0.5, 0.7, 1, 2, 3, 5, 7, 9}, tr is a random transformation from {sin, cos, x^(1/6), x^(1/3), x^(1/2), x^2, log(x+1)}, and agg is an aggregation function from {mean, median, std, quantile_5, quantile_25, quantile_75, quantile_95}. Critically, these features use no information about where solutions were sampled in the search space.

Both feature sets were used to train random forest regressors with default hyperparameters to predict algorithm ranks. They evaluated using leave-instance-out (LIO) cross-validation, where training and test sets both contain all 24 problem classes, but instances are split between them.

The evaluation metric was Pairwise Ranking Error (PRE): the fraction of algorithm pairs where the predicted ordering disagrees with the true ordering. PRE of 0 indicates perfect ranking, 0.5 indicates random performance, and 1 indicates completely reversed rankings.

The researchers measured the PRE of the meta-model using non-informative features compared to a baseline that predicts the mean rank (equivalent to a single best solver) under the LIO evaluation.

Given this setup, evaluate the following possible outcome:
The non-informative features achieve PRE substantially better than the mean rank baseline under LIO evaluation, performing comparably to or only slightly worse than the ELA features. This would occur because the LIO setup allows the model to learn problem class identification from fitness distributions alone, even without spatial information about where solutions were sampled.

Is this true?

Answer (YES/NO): YES